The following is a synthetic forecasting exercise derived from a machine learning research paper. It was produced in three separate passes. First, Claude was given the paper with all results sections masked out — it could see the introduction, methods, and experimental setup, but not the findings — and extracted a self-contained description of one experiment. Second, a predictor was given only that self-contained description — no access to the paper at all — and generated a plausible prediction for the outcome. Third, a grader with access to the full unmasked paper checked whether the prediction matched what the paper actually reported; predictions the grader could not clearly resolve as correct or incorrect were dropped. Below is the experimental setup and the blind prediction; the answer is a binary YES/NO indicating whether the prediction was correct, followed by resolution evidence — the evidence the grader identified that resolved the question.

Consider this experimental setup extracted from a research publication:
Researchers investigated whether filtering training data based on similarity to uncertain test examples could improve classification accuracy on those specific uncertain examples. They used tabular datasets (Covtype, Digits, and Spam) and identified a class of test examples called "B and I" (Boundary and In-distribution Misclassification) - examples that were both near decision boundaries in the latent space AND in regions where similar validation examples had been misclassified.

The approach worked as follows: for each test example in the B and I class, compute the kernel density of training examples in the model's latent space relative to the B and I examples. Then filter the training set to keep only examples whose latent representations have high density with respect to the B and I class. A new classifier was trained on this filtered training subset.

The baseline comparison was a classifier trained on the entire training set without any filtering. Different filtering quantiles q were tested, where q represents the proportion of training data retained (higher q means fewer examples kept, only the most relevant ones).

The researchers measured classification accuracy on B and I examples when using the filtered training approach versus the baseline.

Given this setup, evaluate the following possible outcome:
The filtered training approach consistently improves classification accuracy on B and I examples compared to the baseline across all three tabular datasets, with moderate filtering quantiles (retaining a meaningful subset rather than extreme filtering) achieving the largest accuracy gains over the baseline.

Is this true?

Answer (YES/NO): NO